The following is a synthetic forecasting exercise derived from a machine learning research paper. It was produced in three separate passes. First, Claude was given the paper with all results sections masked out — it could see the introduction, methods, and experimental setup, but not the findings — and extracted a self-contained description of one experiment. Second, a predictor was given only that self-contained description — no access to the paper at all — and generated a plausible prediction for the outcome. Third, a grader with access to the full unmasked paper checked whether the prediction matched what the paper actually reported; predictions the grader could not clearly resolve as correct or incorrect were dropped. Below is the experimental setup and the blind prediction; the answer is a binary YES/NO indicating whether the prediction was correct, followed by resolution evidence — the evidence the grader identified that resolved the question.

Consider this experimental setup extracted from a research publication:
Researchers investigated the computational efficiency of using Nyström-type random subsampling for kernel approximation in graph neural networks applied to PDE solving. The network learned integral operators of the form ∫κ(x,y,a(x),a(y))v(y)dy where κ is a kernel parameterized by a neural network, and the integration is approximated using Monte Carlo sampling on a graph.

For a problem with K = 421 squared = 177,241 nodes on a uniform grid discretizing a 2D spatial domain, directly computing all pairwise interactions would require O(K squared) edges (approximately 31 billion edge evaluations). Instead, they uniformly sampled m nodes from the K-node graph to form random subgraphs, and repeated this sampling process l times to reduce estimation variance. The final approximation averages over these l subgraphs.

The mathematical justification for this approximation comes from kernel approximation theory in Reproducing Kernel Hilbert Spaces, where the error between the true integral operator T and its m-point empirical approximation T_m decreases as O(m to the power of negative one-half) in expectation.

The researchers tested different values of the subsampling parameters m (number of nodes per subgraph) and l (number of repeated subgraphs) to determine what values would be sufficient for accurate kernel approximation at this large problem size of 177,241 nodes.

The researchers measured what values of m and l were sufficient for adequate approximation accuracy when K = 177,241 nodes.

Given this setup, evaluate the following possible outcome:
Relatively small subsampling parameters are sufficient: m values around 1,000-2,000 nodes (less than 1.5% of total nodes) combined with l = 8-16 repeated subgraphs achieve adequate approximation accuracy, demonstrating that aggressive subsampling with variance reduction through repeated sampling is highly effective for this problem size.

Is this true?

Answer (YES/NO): NO